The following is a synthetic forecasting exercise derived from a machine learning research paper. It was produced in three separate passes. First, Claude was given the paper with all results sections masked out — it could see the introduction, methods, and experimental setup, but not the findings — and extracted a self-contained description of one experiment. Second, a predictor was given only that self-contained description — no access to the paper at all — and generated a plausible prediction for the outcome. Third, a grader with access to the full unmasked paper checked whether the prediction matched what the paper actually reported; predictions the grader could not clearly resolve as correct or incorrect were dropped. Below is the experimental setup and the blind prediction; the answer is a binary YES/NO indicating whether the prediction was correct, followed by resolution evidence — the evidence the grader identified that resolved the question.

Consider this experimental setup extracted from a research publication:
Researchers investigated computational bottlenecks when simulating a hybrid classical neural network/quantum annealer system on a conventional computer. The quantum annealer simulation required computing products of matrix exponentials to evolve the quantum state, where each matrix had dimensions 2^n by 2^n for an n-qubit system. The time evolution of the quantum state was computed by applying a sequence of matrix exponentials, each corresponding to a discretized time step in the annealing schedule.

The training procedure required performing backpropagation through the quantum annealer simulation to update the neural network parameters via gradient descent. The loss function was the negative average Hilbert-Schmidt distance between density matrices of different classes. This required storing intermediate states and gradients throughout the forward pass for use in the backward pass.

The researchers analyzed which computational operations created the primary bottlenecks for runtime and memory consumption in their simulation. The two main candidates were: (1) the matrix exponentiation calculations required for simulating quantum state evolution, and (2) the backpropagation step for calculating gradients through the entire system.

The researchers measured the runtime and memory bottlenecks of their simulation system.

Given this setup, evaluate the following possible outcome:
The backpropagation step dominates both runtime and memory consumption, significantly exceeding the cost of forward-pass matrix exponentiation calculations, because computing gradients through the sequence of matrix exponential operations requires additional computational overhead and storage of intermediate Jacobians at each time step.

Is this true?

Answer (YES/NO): NO